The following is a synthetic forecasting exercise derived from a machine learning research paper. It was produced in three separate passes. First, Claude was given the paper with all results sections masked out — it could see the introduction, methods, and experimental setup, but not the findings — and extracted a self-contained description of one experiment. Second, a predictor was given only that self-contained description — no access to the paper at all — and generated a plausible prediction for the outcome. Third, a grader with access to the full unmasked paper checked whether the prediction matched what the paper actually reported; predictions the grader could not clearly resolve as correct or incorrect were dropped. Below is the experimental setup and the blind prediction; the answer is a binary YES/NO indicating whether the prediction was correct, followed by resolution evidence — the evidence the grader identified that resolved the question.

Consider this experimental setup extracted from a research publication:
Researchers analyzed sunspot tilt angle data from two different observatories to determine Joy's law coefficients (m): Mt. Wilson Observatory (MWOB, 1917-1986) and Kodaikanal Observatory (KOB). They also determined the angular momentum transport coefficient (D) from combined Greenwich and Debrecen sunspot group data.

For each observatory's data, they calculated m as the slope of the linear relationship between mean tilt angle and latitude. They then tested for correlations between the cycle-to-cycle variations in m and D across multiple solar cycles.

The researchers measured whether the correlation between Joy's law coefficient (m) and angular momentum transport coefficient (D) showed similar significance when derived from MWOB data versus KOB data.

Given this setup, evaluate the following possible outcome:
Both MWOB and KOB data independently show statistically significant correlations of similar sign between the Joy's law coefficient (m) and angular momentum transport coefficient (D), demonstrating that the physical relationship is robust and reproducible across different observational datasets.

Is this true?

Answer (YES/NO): NO